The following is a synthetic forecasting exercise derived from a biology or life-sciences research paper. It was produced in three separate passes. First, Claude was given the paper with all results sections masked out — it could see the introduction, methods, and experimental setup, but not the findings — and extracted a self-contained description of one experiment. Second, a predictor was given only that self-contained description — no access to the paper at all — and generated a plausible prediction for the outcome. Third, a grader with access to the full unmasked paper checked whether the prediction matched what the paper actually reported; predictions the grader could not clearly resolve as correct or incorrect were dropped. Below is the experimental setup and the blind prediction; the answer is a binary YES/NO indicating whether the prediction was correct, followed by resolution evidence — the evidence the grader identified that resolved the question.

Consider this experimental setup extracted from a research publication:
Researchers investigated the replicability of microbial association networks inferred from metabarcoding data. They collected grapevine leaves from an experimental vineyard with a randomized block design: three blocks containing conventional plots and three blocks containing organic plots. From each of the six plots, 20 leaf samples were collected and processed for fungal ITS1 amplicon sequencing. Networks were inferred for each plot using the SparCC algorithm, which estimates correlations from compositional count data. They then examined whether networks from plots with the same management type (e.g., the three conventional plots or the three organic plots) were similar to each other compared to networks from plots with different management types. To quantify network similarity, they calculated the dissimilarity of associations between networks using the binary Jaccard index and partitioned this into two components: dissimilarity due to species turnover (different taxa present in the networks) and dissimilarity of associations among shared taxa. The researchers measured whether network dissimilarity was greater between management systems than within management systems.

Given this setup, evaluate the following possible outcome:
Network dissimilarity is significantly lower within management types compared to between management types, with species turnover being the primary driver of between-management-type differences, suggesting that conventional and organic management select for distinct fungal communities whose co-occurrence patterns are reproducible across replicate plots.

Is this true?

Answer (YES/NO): NO